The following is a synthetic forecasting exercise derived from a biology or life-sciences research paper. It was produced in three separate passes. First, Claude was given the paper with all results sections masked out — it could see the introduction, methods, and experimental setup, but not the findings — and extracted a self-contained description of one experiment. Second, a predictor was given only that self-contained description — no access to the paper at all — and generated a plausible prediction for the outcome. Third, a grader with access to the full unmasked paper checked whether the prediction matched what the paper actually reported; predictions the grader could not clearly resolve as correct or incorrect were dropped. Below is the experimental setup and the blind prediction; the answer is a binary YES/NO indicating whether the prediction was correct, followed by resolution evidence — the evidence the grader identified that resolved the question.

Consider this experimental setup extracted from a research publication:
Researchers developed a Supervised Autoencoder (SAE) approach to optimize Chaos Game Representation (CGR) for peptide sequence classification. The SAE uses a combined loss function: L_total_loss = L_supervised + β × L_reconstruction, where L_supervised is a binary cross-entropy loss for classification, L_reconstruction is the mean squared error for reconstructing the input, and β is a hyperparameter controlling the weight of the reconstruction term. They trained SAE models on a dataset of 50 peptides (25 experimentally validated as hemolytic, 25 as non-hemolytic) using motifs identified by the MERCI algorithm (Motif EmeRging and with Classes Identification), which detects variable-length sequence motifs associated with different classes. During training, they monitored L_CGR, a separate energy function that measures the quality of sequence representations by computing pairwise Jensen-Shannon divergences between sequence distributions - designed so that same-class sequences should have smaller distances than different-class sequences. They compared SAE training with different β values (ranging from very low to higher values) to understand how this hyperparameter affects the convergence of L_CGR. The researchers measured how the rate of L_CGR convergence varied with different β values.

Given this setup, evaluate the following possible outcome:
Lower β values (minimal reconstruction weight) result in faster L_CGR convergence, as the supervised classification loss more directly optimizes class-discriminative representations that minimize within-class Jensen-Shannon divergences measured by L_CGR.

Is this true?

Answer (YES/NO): YES